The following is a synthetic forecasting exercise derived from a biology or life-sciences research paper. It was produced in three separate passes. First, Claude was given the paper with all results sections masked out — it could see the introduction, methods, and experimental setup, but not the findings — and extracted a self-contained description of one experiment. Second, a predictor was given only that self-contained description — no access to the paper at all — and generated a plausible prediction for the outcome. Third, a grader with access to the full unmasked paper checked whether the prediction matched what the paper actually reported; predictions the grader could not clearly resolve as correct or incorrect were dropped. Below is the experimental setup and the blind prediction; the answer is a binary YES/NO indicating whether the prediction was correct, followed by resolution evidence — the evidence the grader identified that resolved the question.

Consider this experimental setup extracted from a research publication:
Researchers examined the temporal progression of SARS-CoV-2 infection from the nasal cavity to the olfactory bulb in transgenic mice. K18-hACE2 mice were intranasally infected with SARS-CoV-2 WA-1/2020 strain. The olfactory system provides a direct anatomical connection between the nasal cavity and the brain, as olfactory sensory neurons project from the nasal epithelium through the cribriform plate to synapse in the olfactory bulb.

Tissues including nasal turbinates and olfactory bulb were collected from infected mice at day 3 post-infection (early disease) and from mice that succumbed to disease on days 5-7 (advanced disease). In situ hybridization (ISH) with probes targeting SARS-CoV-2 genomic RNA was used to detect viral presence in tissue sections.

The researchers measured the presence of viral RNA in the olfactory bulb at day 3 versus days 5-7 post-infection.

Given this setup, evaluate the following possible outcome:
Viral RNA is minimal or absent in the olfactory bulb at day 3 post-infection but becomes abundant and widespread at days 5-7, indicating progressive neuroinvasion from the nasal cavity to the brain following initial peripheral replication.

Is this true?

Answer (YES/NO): YES